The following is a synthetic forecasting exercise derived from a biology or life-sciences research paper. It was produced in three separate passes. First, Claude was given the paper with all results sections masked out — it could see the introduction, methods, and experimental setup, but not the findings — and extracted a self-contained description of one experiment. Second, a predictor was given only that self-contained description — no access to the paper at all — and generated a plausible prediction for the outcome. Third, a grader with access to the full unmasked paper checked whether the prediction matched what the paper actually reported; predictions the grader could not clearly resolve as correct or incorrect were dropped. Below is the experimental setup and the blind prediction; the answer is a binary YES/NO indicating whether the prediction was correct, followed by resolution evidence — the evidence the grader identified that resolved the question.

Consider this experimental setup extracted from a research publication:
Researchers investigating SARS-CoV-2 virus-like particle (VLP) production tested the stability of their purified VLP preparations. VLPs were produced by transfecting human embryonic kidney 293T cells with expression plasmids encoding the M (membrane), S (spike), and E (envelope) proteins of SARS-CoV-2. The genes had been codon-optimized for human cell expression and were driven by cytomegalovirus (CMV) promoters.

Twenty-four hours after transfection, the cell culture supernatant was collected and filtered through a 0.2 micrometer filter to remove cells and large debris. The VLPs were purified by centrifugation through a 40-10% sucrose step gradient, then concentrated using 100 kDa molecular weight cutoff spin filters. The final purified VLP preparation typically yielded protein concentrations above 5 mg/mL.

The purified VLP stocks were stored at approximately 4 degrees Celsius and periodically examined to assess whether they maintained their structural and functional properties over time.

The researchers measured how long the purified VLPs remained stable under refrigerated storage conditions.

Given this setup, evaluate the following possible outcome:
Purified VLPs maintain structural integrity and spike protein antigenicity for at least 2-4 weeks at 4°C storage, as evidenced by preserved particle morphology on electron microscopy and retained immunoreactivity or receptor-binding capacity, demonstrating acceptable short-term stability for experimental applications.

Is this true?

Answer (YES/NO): NO